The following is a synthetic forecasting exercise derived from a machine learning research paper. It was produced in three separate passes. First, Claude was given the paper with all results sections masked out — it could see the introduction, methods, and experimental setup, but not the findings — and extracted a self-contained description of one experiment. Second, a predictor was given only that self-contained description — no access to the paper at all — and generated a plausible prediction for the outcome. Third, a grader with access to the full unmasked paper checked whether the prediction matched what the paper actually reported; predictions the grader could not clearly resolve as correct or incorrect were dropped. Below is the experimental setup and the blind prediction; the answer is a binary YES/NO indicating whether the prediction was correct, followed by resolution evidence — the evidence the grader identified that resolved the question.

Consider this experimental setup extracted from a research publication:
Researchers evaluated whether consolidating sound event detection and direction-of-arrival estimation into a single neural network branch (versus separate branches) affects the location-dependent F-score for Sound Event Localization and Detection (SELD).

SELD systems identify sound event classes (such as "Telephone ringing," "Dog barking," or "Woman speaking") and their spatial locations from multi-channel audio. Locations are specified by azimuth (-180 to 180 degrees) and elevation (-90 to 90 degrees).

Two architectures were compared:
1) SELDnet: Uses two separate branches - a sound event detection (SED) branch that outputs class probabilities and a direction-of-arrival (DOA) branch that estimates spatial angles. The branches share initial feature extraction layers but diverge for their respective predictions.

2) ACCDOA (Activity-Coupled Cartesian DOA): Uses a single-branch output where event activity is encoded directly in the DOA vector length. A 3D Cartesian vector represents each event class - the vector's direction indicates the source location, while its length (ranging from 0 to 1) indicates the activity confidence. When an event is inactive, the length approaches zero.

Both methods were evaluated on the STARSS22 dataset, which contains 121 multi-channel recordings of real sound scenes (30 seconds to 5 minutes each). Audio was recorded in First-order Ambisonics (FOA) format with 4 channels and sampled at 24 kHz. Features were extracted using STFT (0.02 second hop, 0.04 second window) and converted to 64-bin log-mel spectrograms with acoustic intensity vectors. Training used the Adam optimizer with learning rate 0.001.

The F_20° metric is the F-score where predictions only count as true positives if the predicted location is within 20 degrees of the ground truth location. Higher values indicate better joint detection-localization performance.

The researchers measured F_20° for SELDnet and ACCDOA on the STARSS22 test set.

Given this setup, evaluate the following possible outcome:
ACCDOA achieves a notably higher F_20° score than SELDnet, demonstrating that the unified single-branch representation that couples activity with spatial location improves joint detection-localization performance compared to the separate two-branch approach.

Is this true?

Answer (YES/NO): NO